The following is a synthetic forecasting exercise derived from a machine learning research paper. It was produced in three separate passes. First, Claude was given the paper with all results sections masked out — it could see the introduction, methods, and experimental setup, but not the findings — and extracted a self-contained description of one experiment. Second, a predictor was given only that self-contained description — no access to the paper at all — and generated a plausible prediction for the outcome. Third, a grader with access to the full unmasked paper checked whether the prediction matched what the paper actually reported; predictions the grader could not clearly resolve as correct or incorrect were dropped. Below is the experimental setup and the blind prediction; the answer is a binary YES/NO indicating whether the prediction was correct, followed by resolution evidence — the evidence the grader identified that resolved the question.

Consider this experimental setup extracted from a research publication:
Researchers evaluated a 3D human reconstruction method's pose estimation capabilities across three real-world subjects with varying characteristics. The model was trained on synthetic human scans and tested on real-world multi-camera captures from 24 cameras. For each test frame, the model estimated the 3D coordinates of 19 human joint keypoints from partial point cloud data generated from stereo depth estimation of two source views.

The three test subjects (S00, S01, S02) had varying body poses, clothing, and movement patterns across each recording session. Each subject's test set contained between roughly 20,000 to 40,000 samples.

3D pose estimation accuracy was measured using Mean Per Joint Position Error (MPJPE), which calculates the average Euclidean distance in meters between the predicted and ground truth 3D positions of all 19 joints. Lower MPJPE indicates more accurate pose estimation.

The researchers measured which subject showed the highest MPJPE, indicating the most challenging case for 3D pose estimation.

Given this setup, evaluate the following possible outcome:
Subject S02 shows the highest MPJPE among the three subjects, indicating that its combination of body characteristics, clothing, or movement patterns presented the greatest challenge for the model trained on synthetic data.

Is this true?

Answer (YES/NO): YES